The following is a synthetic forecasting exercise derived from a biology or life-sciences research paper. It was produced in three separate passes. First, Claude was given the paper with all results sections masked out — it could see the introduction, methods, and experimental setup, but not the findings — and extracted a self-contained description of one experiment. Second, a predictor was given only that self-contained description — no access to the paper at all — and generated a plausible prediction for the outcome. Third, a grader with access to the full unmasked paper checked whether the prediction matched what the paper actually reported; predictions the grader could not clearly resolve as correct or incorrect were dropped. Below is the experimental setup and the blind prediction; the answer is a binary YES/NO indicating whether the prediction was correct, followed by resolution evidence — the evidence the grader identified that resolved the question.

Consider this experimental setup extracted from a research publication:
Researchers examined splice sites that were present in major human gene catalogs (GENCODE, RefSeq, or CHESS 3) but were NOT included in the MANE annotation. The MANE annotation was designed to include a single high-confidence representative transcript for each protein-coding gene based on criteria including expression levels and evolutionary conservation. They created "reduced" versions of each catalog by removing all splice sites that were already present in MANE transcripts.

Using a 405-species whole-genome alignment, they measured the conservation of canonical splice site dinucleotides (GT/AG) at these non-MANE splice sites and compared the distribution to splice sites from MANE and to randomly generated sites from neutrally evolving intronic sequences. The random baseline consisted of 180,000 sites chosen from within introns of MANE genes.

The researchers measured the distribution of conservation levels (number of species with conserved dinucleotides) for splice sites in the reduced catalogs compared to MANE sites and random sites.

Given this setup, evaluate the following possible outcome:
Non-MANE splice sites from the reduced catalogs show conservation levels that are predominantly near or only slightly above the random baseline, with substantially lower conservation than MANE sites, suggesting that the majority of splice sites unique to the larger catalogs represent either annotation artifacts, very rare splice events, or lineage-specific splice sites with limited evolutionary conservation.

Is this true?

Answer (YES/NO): NO